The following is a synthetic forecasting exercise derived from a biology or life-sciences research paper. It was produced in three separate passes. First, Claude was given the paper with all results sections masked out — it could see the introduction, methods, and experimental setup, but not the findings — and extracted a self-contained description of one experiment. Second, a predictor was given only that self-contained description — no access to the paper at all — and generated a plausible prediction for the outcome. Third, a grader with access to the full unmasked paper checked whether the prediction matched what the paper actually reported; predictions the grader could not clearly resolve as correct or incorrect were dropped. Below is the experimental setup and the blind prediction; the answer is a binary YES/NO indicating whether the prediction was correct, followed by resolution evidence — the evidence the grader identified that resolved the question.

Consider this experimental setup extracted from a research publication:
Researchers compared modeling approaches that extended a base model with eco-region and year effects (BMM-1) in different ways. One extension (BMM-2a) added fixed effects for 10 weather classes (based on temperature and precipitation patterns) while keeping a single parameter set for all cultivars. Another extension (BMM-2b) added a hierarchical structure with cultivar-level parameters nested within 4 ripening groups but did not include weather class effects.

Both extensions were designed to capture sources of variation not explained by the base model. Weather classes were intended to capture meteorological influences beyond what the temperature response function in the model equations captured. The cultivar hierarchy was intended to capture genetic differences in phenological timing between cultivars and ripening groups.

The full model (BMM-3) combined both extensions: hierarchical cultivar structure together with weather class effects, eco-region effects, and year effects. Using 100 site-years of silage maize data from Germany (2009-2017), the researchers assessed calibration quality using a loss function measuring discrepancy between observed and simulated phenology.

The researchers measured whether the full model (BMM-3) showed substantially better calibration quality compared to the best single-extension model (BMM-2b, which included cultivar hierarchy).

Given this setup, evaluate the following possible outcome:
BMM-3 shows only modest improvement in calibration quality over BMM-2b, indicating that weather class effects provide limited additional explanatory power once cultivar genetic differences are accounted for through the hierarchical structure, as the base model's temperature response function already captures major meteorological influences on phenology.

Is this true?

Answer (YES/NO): NO